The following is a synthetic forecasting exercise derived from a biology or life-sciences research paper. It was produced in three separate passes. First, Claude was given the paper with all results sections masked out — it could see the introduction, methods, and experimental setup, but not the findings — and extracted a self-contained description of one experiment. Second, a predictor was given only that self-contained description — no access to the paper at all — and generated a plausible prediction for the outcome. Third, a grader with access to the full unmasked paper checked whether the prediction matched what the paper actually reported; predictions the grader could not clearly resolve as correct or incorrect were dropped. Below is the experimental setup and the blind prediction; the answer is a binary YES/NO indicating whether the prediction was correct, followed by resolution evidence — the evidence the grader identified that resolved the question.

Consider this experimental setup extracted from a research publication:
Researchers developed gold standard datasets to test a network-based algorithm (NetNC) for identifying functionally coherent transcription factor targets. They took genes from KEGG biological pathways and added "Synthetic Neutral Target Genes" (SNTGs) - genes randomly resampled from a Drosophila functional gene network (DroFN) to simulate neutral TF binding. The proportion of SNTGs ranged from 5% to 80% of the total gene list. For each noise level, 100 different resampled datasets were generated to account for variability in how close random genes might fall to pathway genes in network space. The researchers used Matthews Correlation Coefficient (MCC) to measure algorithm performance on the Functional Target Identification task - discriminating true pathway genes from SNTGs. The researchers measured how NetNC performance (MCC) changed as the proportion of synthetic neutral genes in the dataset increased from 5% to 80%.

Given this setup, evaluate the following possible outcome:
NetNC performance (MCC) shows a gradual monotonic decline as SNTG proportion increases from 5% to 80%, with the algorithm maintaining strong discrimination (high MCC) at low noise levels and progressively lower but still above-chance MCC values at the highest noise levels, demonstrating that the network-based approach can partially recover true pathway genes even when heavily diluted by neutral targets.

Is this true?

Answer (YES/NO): NO